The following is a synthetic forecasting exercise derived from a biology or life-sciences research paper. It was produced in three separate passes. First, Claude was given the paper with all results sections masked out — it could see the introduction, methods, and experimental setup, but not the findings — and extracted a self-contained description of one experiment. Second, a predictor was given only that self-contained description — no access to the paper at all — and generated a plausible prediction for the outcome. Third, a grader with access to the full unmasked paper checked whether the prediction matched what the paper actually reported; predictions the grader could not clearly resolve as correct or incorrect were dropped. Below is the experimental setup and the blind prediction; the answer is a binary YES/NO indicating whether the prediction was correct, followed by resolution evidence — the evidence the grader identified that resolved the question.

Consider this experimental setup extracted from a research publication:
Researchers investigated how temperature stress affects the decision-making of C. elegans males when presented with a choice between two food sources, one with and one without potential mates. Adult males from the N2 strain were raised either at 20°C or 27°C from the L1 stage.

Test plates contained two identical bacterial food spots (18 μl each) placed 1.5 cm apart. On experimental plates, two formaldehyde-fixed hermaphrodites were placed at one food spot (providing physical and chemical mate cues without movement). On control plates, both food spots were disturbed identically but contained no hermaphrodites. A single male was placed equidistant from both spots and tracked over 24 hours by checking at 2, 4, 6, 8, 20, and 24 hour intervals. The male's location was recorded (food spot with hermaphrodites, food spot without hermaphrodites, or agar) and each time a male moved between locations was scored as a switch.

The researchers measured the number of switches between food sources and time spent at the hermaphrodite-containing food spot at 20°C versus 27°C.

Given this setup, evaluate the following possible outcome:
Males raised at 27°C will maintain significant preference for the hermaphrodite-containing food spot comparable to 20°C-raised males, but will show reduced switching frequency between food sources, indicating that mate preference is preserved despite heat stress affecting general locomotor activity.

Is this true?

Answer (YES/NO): NO